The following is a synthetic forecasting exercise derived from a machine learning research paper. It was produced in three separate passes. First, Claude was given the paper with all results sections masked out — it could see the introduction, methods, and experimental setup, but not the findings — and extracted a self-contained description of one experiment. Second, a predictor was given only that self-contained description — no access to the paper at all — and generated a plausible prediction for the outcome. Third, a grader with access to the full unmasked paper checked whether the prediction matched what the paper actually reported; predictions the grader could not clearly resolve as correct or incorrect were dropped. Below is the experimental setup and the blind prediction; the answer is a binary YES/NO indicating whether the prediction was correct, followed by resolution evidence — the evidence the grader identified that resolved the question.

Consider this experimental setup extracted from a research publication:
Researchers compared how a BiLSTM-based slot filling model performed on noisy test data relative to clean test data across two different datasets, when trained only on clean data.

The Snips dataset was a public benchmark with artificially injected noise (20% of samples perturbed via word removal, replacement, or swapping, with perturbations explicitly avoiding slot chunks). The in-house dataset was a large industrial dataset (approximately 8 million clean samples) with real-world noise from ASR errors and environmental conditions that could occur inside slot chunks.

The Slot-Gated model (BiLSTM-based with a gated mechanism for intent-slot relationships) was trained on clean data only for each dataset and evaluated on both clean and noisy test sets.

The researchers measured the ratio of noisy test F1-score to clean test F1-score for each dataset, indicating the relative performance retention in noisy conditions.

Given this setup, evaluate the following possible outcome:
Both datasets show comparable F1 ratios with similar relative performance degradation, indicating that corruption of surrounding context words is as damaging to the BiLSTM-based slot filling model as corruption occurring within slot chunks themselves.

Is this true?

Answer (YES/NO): NO